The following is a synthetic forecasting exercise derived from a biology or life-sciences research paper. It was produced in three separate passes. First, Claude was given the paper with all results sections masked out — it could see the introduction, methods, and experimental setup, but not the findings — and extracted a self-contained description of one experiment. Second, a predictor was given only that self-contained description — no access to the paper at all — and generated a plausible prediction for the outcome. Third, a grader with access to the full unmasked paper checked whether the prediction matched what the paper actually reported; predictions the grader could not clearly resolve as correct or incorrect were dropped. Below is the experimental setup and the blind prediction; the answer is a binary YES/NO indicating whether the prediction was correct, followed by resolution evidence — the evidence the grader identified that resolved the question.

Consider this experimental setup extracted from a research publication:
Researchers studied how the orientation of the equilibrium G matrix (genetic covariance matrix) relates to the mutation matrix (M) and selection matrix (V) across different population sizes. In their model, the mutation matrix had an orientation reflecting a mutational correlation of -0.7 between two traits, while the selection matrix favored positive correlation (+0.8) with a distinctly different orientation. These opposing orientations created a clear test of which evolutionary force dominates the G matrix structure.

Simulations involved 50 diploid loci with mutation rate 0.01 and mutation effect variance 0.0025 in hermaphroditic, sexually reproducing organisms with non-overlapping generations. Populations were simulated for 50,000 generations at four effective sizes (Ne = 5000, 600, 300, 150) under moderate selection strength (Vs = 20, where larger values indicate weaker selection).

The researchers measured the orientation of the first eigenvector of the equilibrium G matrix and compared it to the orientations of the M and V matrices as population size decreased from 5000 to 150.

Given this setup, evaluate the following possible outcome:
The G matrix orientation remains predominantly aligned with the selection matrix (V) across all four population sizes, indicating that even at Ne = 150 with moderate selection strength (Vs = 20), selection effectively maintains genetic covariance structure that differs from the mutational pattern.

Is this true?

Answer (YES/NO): NO